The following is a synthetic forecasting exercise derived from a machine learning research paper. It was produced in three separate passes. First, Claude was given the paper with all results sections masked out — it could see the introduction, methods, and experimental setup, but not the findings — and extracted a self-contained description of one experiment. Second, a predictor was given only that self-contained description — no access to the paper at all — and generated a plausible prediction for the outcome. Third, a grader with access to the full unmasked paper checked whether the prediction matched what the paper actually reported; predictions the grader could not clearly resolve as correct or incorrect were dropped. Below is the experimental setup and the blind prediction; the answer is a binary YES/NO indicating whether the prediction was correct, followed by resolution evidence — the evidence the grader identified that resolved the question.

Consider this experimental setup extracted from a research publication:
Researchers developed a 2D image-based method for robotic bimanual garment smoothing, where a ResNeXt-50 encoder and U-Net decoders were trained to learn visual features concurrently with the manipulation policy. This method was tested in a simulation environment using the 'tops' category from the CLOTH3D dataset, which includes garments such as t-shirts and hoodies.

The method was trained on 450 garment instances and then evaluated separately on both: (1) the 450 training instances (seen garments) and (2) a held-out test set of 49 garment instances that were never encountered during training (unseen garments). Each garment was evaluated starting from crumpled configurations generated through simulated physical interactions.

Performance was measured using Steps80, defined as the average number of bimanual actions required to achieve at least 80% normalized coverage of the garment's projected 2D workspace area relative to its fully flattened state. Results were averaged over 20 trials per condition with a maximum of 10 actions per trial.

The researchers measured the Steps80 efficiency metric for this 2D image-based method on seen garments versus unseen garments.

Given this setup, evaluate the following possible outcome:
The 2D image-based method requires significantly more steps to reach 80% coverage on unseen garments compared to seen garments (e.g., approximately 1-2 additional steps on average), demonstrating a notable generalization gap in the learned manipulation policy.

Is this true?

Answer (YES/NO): NO